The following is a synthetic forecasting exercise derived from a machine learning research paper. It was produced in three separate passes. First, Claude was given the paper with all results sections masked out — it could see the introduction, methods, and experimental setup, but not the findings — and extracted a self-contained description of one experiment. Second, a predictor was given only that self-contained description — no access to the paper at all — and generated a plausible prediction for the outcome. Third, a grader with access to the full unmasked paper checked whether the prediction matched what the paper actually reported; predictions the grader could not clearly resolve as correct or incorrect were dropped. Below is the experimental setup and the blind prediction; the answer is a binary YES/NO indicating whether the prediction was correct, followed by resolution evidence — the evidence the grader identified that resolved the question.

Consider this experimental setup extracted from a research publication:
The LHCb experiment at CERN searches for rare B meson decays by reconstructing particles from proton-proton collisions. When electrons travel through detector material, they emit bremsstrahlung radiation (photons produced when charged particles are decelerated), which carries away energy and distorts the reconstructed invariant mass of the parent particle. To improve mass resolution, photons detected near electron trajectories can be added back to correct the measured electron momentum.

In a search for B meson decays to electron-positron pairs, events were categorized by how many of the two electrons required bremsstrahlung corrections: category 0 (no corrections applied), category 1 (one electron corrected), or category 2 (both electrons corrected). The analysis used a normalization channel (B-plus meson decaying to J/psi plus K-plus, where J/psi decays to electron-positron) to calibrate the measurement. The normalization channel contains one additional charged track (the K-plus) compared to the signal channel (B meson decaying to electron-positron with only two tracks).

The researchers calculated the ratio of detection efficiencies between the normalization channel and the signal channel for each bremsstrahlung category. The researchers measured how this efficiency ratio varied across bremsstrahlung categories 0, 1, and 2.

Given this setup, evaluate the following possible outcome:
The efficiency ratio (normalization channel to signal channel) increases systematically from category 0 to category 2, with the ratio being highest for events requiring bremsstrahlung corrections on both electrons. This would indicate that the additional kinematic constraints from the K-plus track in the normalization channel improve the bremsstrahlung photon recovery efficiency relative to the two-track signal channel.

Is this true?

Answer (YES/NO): NO